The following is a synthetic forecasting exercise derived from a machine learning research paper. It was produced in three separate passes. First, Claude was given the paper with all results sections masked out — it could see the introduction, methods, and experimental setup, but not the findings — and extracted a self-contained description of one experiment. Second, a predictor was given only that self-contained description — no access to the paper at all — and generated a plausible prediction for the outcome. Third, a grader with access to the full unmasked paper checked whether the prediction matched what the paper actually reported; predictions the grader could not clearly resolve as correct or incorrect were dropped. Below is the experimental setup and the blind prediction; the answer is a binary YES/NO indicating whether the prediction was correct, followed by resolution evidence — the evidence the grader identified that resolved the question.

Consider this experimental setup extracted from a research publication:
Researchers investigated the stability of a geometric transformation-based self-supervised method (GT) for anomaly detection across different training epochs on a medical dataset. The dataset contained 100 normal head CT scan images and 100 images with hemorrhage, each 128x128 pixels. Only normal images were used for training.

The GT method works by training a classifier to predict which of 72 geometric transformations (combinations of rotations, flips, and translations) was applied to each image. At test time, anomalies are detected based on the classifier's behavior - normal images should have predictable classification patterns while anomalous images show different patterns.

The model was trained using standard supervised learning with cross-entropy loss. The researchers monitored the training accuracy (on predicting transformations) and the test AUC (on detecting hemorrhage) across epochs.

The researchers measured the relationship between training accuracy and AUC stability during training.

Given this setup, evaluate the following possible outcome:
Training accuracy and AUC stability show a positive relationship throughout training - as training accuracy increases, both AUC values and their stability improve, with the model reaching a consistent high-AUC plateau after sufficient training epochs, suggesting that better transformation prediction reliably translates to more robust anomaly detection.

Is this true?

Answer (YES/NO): NO